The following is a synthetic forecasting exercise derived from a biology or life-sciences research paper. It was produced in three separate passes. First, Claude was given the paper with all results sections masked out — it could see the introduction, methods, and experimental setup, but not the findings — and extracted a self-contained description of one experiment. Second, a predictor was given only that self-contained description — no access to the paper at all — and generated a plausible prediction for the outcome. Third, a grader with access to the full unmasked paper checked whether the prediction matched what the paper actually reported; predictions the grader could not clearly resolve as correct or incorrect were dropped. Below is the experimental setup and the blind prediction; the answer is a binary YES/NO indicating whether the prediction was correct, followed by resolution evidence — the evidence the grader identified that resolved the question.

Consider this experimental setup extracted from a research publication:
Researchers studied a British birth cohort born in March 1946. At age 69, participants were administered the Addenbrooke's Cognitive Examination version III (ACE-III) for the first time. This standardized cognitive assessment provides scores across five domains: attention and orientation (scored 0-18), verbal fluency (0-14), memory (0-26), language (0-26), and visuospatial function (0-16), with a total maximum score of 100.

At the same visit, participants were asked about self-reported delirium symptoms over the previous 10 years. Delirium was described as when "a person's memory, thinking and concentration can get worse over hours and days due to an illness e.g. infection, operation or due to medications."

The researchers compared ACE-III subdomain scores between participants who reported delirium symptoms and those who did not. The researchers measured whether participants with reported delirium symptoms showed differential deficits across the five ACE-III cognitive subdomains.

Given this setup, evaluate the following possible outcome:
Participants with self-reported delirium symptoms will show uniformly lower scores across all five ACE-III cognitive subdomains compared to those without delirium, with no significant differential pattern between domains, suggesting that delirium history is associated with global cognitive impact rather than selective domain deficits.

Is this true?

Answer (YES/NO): NO